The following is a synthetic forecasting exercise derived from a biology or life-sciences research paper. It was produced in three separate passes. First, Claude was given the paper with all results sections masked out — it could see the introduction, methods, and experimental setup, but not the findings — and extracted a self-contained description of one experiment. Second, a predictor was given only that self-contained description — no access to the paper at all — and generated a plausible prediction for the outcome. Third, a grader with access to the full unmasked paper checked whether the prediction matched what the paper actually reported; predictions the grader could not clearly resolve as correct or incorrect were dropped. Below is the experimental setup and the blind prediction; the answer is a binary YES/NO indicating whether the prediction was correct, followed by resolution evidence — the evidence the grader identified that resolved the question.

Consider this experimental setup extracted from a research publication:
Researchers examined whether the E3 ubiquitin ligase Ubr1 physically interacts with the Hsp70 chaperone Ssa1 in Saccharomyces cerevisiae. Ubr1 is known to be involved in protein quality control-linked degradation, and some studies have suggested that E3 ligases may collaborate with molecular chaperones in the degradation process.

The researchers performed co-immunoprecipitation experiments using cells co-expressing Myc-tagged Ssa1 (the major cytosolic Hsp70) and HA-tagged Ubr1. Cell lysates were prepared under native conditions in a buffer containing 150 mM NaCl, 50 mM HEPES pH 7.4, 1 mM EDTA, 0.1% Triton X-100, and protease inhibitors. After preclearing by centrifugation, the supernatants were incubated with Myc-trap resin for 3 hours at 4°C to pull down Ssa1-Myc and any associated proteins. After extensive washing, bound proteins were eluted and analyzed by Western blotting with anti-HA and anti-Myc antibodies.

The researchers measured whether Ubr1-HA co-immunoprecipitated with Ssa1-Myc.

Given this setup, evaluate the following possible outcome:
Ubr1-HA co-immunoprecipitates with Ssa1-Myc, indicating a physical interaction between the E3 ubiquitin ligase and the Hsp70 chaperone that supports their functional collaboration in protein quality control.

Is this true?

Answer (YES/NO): YES